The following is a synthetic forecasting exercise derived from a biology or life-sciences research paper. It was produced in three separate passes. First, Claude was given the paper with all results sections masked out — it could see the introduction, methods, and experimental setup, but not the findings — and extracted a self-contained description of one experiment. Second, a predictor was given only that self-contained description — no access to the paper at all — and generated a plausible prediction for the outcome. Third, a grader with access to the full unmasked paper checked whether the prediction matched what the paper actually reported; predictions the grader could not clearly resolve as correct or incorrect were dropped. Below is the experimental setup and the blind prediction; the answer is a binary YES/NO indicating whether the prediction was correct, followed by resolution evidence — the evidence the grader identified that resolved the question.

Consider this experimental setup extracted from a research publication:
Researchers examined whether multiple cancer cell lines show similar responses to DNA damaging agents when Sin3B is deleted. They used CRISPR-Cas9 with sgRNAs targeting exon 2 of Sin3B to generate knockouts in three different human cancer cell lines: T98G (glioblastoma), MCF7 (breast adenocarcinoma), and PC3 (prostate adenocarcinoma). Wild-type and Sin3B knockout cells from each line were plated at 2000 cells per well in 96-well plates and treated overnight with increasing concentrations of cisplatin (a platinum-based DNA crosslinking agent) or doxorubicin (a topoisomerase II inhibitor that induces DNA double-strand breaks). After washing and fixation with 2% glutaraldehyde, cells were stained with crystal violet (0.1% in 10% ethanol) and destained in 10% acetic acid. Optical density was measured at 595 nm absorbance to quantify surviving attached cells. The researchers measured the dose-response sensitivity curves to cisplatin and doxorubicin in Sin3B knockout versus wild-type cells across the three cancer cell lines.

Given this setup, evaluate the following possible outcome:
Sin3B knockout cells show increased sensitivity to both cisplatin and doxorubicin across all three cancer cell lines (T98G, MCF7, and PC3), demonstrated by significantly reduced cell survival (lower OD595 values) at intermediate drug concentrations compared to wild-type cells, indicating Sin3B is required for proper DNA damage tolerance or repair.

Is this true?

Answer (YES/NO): NO